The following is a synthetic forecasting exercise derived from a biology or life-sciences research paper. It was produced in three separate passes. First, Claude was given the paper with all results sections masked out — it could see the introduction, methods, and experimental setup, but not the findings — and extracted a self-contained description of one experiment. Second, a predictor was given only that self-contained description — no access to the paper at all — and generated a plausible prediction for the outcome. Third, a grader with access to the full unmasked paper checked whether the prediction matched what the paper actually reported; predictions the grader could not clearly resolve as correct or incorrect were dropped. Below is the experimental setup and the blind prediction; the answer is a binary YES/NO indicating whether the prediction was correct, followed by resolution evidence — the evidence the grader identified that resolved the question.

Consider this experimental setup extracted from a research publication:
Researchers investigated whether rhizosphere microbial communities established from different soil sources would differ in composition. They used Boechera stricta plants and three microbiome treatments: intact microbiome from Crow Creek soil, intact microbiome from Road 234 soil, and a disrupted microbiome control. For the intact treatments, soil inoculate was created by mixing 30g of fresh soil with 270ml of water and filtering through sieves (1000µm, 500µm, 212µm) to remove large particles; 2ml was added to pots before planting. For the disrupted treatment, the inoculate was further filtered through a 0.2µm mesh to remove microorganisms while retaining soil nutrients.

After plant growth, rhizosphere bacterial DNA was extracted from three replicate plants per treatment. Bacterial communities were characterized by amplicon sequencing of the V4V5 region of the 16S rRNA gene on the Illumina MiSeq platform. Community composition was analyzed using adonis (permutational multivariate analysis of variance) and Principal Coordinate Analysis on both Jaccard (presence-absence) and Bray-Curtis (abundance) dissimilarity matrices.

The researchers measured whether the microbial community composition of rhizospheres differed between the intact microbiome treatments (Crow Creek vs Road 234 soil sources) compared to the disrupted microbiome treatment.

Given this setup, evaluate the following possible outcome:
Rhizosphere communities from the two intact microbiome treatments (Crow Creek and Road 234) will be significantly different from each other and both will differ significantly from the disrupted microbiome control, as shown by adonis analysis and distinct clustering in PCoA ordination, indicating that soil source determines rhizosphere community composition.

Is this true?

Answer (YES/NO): NO